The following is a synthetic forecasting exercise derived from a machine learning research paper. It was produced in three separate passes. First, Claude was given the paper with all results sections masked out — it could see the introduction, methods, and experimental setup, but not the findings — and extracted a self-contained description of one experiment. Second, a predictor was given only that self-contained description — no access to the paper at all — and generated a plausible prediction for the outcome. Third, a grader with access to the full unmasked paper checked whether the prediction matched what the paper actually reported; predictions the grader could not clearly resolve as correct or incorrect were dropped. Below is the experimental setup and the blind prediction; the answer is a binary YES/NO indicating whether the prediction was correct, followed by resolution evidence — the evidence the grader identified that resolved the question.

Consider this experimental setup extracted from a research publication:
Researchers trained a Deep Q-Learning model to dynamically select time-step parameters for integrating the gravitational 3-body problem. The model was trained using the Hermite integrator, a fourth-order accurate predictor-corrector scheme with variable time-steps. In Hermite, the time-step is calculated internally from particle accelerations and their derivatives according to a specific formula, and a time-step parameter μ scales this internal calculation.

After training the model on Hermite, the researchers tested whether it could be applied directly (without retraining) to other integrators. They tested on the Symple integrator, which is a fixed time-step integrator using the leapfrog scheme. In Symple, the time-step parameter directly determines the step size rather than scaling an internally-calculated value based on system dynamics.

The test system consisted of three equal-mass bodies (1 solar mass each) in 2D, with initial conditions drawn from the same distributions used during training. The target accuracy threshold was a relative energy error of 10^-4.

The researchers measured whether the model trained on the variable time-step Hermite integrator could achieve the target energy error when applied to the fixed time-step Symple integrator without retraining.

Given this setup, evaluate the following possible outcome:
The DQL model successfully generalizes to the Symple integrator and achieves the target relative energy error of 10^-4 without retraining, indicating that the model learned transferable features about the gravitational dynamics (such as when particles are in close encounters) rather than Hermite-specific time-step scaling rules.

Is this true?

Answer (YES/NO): NO